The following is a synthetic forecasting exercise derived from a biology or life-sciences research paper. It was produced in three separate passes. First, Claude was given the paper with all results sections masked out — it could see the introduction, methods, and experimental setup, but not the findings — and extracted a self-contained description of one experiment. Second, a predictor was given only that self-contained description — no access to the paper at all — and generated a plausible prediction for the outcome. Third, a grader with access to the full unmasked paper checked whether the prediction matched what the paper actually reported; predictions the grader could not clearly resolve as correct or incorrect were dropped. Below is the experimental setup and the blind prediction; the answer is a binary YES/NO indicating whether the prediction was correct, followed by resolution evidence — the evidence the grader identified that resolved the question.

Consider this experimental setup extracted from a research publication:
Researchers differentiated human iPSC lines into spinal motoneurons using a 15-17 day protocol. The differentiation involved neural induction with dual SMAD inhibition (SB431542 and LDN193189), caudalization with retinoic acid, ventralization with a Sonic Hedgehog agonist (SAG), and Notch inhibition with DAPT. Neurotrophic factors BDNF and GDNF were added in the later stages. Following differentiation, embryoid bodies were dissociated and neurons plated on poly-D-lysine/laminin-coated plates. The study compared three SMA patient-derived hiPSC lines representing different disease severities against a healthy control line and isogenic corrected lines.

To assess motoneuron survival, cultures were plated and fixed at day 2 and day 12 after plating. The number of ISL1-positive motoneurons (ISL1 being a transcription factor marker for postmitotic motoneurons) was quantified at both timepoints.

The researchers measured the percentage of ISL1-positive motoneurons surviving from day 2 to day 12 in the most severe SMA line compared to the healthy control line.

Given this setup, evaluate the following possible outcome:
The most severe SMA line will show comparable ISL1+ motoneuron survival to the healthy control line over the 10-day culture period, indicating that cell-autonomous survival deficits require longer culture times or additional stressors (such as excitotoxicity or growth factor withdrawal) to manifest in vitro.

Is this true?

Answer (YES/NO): NO